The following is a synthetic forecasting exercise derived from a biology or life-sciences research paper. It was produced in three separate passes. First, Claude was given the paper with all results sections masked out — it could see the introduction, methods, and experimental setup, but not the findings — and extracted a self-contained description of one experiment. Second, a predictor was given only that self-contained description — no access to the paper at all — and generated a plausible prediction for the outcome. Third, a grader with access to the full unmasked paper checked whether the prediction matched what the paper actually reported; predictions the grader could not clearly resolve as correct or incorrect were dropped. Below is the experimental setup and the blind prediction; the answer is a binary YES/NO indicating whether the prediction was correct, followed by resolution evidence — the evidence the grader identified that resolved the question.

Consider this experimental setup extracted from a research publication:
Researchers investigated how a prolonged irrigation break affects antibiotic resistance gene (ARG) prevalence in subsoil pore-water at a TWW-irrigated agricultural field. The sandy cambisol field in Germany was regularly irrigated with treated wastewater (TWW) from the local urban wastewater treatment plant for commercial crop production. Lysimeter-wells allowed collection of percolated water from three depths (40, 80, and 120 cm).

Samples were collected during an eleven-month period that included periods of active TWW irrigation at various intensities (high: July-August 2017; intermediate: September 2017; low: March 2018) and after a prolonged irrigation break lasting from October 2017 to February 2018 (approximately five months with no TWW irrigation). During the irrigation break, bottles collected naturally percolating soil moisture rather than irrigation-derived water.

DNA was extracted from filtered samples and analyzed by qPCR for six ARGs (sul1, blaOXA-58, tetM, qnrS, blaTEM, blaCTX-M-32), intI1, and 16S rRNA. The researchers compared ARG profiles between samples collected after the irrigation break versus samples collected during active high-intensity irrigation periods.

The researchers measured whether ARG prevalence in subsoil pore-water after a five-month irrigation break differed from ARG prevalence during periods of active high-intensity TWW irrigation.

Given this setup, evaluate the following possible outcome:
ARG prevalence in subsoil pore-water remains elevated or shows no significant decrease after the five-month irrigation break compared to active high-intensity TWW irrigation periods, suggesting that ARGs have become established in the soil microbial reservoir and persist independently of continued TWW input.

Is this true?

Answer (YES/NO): NO